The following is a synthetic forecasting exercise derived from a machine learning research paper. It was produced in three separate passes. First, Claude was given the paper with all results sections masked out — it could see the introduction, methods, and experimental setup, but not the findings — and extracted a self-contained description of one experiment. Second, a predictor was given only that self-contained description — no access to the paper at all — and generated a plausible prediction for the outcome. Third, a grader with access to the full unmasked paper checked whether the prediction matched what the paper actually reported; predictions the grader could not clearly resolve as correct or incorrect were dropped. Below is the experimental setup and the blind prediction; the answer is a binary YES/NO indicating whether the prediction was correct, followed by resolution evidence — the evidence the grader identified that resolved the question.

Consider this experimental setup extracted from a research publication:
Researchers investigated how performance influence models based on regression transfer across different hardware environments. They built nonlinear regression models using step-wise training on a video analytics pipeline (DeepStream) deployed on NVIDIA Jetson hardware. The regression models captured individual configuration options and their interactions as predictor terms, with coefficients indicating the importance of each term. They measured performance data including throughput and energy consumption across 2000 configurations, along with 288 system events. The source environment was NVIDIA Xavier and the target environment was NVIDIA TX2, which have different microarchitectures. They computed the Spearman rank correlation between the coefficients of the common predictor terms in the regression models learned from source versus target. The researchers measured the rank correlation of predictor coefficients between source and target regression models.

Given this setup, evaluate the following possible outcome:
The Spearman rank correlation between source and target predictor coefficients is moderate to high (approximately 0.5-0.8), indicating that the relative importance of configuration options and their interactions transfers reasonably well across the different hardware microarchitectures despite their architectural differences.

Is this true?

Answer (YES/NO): NO